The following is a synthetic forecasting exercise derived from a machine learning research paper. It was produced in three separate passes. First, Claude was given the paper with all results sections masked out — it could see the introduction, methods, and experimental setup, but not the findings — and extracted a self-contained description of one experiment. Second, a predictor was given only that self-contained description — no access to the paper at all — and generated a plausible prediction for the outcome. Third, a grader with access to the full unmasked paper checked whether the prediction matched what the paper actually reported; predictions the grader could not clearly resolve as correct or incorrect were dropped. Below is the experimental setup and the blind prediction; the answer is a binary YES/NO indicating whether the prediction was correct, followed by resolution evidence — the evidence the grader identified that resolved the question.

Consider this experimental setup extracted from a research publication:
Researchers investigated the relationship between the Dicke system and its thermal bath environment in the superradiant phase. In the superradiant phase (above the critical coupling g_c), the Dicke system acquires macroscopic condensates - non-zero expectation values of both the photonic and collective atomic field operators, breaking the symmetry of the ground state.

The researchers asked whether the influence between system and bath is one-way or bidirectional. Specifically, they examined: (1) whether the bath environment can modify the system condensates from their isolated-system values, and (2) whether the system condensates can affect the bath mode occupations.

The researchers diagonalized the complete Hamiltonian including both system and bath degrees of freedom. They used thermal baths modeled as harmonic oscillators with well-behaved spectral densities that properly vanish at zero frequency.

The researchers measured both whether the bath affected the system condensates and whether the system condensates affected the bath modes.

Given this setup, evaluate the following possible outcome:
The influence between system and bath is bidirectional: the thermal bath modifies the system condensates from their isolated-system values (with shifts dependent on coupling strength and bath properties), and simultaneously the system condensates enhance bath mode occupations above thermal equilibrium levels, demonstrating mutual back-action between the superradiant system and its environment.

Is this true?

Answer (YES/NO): NO